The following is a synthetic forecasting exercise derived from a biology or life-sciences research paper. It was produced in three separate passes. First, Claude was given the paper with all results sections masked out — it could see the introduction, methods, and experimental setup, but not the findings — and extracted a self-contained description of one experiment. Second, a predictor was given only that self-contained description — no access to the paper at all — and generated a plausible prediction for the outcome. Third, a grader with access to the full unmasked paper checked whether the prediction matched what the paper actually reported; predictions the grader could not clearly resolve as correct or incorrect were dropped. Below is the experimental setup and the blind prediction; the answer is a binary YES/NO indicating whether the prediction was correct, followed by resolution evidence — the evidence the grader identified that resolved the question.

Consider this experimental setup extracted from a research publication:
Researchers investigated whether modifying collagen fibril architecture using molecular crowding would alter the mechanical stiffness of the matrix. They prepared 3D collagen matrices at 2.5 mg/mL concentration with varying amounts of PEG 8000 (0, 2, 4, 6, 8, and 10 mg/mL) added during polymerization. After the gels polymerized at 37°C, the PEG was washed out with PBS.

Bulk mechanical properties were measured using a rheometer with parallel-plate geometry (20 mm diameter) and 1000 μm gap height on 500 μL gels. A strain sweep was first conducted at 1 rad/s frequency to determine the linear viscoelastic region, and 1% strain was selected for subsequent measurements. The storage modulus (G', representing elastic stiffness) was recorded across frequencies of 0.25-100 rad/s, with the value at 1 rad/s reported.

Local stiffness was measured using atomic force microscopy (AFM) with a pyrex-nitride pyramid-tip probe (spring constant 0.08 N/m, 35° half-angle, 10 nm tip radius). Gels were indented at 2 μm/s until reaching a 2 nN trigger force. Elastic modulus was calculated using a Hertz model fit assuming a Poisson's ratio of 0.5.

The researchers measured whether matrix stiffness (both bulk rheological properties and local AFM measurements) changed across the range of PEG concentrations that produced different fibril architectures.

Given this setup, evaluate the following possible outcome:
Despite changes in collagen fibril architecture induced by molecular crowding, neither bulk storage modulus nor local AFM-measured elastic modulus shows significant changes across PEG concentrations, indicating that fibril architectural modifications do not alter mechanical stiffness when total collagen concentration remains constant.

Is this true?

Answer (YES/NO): NO